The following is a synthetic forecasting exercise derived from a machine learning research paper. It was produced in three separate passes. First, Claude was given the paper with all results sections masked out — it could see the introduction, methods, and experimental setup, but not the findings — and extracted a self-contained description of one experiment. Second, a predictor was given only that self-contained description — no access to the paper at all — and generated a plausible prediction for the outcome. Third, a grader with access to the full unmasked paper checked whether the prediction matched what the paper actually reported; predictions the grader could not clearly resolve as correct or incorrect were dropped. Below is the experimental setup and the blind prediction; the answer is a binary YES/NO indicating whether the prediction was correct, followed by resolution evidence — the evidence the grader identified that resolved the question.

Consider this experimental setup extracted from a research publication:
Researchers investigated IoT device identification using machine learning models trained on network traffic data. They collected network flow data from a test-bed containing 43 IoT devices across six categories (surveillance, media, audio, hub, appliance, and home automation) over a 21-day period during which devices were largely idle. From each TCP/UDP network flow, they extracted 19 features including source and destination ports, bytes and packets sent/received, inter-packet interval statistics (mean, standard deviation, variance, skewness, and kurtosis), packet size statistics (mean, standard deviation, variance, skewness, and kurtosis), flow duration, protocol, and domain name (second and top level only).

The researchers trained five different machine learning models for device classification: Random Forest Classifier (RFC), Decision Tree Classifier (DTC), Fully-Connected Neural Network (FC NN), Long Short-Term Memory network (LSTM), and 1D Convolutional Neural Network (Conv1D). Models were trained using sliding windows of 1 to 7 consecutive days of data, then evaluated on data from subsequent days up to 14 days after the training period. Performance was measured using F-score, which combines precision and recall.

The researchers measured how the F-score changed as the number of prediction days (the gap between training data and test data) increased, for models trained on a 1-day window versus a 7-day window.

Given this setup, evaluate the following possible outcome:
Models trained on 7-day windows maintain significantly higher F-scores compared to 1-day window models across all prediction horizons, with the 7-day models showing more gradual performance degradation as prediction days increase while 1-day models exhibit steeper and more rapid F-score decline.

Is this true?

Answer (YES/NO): NO